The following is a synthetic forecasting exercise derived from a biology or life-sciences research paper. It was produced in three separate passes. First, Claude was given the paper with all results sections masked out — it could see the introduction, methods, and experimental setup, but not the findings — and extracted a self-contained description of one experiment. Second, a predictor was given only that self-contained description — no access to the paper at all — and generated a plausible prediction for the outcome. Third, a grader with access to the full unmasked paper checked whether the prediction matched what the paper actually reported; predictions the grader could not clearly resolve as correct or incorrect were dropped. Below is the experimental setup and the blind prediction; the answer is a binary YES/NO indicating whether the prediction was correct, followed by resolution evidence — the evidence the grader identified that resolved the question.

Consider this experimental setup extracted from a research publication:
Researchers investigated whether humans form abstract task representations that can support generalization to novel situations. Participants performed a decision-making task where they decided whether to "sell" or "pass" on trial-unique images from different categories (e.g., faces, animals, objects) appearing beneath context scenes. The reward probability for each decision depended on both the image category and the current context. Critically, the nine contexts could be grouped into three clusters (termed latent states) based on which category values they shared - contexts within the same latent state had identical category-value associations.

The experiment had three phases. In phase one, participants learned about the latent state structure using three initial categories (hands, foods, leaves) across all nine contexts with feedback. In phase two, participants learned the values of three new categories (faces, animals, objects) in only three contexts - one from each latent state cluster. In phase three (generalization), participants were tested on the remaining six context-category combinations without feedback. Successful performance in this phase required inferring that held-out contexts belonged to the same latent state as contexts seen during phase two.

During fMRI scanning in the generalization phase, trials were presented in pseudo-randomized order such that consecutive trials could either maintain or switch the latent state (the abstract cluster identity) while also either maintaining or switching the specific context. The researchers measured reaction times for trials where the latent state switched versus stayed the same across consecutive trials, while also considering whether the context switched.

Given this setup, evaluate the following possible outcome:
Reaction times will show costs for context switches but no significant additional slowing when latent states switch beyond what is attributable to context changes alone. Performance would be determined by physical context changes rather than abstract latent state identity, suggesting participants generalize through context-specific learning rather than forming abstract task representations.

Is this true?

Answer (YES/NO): NO